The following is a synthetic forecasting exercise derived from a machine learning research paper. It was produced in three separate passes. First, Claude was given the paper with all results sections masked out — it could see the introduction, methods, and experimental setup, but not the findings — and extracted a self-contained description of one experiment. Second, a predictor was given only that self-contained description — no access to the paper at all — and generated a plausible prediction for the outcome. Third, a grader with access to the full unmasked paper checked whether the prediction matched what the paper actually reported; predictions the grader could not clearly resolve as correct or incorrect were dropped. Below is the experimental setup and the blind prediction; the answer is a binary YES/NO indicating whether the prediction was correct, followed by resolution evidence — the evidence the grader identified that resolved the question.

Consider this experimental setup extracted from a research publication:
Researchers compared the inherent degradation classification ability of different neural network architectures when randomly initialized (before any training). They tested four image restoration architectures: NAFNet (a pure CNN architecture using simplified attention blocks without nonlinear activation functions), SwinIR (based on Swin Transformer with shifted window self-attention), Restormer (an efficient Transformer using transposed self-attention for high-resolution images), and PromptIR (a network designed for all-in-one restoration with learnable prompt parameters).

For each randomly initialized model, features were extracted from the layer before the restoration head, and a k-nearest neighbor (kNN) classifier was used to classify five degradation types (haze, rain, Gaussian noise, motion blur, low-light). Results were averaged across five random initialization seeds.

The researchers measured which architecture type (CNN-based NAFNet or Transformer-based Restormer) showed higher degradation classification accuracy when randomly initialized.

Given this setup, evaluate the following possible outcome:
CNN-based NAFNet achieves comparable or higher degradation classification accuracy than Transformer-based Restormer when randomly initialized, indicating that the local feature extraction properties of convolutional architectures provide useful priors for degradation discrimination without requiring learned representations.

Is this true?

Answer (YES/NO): NO